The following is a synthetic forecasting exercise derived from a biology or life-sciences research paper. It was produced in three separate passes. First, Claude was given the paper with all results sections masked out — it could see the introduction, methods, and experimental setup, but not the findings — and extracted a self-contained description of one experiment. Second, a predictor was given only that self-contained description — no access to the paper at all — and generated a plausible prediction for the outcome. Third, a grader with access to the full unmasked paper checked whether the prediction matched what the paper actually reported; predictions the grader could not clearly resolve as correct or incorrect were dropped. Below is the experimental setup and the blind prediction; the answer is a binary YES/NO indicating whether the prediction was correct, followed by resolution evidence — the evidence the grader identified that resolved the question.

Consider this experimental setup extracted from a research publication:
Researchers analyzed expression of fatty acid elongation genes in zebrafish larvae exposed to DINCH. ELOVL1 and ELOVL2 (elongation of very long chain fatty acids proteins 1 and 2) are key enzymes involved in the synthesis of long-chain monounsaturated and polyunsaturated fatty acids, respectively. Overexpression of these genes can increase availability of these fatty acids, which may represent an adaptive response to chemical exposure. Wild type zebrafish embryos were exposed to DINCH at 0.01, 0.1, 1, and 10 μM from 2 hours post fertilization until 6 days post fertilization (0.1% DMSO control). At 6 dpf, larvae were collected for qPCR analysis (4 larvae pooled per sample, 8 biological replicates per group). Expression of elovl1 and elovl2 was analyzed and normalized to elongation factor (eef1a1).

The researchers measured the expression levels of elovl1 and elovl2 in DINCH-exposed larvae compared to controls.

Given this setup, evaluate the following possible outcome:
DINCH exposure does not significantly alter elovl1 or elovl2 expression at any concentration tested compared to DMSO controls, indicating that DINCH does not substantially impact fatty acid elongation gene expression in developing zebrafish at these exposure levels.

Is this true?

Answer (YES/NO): NO